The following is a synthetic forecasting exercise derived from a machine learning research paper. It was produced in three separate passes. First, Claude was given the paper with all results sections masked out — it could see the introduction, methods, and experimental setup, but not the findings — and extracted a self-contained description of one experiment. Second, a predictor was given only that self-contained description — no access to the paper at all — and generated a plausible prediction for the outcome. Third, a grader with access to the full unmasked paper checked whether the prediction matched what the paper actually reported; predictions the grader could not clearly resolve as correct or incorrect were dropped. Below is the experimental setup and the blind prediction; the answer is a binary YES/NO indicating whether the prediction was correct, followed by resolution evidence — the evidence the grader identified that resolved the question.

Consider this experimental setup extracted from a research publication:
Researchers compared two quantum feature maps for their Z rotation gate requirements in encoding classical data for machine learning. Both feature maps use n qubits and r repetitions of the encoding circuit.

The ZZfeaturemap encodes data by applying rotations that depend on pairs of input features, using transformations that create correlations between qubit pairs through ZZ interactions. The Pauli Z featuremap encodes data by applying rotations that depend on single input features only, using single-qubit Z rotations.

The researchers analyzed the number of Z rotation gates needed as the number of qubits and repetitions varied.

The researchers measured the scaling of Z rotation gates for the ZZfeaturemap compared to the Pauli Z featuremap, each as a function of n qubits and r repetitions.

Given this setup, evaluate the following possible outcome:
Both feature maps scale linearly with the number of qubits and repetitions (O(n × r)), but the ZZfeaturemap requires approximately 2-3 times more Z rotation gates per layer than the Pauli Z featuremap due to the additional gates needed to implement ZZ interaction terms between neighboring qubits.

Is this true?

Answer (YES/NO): NO